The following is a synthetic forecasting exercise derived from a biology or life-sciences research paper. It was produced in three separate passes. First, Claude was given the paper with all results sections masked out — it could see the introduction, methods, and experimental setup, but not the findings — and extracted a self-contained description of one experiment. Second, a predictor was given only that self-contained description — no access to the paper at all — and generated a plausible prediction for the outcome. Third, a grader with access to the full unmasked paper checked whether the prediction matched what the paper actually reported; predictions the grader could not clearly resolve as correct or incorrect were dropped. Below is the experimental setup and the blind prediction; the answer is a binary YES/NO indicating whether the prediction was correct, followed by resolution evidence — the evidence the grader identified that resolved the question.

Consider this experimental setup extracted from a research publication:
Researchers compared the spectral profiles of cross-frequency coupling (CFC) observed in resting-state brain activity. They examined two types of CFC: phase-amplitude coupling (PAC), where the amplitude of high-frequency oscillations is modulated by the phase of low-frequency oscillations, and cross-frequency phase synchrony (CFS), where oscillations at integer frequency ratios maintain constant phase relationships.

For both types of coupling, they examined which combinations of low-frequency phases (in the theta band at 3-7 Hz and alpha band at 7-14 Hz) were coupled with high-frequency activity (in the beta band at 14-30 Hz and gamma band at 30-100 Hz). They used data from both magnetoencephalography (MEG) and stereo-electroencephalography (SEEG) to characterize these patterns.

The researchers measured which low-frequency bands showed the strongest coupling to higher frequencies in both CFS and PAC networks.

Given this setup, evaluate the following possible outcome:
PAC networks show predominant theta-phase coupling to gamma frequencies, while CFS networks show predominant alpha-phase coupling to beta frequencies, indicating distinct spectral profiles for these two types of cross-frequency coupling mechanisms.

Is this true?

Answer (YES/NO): NO